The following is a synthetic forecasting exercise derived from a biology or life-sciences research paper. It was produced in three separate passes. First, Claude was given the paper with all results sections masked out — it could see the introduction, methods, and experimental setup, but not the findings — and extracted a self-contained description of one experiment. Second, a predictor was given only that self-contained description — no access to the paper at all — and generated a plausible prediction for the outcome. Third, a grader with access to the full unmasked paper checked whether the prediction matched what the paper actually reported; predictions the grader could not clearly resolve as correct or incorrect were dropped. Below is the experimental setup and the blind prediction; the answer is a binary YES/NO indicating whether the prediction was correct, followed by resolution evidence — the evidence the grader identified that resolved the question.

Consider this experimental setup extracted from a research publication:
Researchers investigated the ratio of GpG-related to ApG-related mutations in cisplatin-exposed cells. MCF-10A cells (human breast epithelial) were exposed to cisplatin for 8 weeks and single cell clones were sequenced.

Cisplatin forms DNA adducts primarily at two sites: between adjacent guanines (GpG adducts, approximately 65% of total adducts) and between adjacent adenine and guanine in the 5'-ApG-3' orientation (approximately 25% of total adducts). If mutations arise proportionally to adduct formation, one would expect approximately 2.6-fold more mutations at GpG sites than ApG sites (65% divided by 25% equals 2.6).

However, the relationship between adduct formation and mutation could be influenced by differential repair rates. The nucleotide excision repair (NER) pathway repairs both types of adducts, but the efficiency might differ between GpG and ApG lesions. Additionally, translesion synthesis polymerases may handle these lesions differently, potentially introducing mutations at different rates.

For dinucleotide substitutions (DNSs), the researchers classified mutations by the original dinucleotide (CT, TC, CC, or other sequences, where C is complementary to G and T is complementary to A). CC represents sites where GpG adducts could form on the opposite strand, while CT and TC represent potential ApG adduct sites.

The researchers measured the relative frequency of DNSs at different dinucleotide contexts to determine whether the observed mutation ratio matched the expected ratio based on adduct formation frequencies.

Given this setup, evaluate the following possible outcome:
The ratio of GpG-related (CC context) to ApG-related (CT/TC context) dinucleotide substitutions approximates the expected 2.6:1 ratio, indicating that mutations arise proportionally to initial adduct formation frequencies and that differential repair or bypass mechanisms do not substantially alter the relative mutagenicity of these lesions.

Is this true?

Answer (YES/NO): NO